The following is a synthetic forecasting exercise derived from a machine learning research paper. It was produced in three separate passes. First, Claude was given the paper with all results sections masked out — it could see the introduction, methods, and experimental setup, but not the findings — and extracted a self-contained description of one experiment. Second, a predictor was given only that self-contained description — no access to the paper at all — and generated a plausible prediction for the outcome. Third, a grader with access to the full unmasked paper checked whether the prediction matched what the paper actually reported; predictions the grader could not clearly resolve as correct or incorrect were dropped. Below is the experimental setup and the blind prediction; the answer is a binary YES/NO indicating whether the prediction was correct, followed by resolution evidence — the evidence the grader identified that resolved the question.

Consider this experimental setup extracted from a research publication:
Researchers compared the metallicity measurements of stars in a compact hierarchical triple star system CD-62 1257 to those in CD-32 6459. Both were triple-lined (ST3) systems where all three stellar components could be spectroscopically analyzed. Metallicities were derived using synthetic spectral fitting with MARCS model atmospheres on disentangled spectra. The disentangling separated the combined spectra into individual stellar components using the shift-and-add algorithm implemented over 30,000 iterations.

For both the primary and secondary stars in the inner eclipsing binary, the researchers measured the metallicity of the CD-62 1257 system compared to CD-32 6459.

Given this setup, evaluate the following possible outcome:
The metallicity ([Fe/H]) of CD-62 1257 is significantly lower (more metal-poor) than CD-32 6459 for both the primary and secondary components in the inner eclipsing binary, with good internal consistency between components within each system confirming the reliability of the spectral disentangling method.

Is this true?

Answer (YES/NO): NO